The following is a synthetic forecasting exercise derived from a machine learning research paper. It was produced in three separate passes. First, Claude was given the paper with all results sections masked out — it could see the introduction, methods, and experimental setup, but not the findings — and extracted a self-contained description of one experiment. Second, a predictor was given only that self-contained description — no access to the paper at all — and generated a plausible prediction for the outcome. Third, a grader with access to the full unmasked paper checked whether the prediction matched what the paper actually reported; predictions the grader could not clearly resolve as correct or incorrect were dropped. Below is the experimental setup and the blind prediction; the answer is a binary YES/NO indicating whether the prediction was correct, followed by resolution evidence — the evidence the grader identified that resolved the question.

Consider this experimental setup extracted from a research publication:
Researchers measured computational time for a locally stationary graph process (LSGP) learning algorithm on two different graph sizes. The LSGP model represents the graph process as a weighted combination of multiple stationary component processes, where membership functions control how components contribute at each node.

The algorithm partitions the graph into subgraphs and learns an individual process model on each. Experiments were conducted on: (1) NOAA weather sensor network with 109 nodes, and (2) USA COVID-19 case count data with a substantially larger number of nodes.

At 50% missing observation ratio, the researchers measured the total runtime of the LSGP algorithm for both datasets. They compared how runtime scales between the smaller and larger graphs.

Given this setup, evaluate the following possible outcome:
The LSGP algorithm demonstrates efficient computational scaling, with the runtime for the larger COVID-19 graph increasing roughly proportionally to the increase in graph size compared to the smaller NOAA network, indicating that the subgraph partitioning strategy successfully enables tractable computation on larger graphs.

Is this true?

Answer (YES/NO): NO